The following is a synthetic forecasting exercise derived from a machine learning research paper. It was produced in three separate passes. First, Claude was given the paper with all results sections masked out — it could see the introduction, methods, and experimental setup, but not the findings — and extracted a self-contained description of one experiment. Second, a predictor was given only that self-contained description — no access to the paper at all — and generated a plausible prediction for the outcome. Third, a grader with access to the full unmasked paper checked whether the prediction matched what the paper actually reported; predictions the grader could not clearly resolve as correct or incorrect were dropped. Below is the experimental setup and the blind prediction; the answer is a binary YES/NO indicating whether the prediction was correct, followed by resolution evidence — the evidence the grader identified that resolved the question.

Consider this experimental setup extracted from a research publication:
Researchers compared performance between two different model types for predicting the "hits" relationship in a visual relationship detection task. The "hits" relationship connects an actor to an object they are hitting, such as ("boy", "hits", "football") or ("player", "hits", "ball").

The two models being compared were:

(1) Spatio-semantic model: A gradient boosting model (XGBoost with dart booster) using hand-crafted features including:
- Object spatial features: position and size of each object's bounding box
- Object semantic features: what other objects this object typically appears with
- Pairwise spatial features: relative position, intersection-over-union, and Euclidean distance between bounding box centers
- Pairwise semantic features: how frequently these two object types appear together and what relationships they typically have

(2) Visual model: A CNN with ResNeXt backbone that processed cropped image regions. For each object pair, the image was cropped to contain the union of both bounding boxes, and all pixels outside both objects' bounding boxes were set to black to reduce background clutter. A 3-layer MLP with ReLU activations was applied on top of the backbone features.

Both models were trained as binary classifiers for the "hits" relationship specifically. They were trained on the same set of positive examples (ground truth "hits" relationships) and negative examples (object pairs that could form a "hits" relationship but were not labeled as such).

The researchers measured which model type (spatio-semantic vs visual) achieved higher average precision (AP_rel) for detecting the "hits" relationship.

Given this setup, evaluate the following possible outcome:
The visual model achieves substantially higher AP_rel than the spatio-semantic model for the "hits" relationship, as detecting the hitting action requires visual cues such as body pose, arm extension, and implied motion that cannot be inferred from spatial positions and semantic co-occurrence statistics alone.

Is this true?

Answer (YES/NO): NO